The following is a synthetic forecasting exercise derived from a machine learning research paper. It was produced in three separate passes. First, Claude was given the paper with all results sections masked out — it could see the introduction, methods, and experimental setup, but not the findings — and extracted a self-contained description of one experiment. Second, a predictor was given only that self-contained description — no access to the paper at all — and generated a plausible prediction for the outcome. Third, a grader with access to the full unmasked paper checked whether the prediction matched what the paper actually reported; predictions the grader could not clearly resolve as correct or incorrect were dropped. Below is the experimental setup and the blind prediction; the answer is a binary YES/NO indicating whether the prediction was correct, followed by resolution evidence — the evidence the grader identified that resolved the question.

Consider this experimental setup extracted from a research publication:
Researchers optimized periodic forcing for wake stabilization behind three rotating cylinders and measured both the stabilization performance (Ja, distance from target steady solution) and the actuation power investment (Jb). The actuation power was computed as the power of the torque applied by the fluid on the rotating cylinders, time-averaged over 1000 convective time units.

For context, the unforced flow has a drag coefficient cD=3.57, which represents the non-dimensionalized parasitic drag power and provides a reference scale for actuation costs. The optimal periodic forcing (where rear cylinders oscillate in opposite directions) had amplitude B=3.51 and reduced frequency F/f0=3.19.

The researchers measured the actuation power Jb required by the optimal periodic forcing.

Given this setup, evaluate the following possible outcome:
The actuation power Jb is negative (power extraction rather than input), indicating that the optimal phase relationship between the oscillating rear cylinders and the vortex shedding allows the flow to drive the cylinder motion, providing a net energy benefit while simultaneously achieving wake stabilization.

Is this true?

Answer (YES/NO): NO